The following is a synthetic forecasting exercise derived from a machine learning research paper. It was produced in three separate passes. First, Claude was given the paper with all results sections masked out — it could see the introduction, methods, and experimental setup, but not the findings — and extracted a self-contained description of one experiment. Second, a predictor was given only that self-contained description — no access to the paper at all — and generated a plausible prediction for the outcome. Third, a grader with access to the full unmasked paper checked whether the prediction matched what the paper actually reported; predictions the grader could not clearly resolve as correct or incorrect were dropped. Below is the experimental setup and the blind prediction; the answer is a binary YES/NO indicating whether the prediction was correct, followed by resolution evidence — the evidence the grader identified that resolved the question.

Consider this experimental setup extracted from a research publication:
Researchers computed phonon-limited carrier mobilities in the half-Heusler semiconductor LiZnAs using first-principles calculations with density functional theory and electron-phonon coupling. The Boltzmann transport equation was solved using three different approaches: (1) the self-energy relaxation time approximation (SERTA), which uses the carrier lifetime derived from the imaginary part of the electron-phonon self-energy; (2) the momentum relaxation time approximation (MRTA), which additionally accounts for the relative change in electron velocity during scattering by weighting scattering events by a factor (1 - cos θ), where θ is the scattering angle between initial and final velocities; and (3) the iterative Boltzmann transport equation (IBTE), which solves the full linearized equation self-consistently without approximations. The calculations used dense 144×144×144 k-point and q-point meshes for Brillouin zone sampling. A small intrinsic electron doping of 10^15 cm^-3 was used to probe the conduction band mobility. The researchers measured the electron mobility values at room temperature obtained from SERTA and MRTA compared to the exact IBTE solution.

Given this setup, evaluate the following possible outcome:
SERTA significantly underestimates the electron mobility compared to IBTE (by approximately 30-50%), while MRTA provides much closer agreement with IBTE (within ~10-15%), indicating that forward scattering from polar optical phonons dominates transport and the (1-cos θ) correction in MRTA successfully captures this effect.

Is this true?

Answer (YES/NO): NO